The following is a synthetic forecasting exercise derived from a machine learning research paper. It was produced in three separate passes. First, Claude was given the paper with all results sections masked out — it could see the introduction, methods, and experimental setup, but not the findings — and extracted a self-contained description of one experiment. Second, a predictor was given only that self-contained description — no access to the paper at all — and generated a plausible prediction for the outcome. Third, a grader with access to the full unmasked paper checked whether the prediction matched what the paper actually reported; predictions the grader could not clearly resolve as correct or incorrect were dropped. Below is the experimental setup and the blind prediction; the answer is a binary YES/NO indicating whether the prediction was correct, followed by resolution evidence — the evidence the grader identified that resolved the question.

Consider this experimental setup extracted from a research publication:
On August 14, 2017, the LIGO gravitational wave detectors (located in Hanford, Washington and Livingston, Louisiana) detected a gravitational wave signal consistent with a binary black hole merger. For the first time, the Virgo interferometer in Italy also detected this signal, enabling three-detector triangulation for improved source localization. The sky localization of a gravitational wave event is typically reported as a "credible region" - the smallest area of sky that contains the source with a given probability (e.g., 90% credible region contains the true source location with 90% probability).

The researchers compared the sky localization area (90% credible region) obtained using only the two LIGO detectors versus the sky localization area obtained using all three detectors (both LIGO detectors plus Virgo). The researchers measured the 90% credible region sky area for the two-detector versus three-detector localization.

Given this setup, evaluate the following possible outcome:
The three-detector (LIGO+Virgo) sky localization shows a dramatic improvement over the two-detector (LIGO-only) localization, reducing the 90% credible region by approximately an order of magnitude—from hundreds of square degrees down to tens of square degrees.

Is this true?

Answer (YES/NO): NO